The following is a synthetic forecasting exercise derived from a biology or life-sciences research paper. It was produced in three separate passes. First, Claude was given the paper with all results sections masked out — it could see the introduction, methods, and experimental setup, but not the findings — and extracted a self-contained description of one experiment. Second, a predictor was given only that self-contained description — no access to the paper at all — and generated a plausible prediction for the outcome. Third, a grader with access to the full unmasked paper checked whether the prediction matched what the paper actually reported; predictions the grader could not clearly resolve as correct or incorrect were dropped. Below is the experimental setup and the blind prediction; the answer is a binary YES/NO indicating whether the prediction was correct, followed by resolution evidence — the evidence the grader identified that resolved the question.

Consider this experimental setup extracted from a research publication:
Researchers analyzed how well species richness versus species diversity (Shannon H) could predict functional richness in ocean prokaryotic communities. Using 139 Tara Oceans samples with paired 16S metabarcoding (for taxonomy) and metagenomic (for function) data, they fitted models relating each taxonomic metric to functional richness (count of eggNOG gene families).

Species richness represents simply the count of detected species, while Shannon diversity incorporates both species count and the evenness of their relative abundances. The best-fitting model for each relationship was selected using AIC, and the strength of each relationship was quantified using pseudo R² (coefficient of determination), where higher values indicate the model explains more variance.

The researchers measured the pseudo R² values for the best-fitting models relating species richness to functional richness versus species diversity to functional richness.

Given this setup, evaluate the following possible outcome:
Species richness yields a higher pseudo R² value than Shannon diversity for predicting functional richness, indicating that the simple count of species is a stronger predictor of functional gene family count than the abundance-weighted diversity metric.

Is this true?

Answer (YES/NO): YES